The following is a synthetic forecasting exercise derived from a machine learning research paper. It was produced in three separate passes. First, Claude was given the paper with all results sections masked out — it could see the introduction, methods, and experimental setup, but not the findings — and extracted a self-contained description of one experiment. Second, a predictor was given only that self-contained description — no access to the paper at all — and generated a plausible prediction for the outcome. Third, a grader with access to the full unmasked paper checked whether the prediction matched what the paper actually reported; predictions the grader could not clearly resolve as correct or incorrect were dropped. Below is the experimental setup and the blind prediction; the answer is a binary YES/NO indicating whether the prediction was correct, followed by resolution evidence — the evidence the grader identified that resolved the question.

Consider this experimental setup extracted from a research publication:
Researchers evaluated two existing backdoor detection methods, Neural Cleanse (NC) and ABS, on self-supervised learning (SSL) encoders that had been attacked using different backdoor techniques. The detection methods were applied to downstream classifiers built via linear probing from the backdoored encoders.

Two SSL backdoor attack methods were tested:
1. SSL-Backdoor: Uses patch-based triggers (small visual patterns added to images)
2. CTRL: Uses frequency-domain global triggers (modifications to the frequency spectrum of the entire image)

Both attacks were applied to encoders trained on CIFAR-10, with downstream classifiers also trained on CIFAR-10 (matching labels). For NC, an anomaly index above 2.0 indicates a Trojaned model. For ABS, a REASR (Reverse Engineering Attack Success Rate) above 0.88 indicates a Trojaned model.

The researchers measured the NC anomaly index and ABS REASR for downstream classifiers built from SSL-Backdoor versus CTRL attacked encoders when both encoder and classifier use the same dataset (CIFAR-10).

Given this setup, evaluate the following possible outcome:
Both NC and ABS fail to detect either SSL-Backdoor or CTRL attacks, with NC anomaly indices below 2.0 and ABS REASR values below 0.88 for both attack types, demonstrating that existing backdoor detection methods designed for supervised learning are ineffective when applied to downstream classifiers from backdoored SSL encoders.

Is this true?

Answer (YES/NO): NO